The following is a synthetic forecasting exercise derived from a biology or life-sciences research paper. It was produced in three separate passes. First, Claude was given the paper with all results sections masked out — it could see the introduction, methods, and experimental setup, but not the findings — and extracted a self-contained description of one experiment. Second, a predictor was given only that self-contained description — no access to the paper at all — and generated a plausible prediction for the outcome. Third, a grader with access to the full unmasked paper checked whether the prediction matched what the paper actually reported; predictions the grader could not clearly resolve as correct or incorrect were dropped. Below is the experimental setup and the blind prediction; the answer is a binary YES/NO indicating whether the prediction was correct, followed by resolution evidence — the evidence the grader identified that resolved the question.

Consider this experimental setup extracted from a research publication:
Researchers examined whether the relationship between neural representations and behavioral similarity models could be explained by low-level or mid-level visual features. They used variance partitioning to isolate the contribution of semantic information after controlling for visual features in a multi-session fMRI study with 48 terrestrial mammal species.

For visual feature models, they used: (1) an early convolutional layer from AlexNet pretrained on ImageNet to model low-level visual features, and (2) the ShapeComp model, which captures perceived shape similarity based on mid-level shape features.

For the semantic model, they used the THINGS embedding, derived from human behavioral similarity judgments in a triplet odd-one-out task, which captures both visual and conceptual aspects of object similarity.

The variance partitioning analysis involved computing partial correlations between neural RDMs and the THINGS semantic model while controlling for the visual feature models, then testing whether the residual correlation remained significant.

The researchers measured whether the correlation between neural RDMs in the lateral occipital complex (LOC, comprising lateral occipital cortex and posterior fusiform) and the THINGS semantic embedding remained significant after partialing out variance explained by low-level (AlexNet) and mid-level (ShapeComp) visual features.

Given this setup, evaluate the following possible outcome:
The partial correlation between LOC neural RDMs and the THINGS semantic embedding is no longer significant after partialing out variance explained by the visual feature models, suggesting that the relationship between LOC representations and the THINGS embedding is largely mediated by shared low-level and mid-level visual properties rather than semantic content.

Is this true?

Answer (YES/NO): NO